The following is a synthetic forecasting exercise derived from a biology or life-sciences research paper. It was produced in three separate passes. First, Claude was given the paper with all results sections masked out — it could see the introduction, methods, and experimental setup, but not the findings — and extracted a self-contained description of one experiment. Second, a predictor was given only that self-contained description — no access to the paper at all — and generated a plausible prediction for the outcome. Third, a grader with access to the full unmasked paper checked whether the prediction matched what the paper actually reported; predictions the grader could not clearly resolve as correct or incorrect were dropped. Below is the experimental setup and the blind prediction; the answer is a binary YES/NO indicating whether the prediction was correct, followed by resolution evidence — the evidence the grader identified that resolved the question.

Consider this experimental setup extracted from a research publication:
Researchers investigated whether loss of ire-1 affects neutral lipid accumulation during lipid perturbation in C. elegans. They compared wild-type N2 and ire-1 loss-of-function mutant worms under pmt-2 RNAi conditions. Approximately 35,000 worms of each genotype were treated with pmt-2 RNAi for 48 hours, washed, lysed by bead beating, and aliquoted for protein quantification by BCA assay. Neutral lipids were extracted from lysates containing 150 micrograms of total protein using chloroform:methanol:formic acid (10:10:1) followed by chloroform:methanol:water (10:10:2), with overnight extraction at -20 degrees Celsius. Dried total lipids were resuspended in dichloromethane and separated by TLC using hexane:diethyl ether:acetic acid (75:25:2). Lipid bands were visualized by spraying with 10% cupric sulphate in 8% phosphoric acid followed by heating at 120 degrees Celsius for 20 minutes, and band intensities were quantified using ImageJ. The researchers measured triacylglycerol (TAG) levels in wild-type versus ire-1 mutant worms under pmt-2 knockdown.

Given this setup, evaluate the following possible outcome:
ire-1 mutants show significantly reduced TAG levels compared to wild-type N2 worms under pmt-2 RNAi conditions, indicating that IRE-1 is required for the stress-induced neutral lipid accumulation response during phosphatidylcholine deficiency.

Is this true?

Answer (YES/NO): NO